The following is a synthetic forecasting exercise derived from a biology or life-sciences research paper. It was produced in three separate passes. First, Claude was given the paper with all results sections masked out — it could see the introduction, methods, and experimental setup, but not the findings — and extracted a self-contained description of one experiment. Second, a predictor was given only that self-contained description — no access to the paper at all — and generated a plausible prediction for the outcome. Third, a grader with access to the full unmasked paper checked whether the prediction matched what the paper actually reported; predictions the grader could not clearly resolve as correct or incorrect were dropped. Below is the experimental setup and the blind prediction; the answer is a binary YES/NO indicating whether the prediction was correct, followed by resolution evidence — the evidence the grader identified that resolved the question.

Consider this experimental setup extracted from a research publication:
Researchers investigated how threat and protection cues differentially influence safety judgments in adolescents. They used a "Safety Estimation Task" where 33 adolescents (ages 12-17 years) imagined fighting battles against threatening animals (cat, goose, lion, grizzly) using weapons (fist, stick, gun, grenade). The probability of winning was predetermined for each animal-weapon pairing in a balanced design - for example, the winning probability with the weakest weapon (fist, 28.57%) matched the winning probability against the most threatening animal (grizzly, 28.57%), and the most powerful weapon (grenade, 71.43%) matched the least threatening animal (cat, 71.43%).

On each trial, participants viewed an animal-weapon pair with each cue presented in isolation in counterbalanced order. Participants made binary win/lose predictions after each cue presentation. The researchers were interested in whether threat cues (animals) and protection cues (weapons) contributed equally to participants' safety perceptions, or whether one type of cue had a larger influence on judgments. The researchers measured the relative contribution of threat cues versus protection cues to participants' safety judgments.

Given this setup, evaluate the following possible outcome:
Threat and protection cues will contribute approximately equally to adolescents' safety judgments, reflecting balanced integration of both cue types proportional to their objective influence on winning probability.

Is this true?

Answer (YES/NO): NO